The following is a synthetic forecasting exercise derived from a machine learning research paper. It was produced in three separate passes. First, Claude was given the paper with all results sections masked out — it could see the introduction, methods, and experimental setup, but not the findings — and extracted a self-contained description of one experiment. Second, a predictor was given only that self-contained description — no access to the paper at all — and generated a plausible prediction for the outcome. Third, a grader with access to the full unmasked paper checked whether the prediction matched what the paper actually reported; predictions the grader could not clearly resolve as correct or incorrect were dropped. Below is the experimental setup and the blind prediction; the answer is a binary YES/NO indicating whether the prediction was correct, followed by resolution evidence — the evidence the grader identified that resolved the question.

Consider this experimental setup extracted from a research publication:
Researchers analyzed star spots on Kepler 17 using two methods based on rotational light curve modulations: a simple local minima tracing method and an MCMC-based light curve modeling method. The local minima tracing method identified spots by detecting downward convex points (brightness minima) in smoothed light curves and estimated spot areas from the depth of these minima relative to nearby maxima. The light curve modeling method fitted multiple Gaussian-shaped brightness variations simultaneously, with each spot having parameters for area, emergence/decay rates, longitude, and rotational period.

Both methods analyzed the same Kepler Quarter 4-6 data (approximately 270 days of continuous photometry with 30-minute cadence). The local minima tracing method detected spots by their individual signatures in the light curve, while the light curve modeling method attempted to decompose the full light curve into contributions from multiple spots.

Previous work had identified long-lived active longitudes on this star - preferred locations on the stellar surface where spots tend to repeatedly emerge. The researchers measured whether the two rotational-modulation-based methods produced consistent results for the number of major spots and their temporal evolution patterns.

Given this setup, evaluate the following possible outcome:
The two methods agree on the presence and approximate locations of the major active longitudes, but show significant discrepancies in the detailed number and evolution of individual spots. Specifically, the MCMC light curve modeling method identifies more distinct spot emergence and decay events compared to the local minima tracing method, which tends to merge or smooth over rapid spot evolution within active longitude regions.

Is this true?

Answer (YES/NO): NO